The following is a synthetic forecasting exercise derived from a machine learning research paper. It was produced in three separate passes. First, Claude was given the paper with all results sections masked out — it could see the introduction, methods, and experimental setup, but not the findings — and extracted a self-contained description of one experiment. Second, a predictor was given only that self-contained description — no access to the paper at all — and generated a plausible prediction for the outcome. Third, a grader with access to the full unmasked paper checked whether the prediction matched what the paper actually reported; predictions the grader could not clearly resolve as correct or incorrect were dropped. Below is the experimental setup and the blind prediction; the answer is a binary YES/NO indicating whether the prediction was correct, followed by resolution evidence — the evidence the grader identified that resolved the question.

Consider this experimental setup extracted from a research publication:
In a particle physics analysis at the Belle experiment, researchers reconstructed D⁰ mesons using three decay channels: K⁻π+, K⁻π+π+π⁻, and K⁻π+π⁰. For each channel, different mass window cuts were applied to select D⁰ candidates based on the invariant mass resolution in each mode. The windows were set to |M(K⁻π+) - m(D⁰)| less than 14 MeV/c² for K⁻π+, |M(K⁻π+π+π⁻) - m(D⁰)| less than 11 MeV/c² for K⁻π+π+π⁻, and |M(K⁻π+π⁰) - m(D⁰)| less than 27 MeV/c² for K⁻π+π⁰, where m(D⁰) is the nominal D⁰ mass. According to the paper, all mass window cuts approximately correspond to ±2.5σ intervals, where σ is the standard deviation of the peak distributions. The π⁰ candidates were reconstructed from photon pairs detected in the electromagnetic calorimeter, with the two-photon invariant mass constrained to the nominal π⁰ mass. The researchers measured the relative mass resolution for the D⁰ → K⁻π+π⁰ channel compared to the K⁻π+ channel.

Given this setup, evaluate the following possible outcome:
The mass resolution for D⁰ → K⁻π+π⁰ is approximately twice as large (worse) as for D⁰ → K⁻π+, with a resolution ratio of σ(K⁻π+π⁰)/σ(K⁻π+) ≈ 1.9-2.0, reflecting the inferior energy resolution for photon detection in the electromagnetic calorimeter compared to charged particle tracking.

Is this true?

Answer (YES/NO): YES